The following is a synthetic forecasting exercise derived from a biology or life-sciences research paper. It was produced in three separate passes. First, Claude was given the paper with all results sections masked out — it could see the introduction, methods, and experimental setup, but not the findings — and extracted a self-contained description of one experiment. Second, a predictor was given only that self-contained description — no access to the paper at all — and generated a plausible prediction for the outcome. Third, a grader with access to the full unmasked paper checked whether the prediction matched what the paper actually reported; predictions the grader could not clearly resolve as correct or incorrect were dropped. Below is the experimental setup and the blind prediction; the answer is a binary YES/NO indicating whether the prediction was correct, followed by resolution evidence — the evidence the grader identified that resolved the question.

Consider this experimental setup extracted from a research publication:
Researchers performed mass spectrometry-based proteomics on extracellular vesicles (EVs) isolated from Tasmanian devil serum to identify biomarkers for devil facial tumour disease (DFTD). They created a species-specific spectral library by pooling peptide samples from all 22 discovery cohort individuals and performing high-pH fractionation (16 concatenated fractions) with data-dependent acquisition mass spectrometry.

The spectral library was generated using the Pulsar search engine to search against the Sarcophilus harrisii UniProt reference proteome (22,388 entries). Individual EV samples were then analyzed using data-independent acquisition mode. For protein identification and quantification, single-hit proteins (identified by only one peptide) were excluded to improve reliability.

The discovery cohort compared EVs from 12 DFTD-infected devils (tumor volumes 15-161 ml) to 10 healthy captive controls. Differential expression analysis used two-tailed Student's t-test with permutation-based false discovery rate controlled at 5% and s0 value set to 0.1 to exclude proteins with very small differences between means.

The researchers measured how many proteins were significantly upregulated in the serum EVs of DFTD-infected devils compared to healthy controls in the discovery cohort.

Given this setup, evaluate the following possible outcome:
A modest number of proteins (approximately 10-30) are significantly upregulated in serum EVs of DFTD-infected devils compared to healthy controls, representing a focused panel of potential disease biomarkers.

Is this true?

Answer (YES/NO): NO